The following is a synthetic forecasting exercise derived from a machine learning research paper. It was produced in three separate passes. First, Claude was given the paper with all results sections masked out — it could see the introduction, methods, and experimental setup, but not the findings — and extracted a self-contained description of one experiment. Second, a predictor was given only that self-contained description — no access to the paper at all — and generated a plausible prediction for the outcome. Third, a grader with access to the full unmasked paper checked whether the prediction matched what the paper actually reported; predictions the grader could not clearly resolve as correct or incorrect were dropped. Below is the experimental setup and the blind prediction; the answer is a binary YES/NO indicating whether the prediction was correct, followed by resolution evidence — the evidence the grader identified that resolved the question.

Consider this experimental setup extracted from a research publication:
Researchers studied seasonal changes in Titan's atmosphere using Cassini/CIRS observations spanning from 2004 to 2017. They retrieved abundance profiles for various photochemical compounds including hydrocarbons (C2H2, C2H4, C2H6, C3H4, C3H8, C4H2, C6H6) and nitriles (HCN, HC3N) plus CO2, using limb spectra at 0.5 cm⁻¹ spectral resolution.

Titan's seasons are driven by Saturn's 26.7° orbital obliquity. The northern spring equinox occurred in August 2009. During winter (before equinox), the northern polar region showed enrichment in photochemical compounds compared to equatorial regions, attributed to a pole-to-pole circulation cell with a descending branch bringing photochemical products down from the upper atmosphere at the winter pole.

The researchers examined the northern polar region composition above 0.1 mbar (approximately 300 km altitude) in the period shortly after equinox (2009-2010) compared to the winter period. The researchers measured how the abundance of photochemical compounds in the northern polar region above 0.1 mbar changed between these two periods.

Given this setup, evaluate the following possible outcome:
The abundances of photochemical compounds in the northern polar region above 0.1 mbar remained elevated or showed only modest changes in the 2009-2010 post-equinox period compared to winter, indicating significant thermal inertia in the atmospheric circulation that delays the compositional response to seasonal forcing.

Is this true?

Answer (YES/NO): NO